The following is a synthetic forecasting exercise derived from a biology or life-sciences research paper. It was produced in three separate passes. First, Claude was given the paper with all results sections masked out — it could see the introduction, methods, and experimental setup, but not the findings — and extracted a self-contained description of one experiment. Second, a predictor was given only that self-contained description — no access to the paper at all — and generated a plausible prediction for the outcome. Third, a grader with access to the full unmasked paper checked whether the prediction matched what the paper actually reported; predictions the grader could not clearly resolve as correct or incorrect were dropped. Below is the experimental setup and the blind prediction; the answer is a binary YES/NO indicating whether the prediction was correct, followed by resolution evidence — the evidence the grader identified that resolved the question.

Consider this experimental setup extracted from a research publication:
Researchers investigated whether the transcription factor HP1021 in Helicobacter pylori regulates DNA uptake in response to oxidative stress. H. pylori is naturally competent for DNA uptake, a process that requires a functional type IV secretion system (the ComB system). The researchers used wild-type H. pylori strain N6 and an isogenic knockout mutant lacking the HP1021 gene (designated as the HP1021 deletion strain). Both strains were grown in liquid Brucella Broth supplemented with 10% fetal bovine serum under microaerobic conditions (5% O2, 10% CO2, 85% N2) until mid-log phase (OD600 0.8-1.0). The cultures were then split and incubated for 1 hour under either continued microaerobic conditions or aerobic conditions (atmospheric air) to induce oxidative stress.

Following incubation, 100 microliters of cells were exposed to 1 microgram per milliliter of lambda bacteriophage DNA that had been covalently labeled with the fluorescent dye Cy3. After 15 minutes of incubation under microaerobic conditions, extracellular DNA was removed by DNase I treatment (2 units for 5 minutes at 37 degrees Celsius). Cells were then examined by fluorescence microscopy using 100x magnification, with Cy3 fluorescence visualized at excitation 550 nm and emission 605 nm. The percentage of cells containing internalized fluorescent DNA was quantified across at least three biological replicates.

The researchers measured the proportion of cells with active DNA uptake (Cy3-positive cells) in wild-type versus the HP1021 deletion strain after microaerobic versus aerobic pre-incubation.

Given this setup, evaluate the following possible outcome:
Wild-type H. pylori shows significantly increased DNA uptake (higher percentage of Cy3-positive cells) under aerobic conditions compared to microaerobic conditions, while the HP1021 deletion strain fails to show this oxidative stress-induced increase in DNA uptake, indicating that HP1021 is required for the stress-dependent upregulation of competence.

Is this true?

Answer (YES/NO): NO